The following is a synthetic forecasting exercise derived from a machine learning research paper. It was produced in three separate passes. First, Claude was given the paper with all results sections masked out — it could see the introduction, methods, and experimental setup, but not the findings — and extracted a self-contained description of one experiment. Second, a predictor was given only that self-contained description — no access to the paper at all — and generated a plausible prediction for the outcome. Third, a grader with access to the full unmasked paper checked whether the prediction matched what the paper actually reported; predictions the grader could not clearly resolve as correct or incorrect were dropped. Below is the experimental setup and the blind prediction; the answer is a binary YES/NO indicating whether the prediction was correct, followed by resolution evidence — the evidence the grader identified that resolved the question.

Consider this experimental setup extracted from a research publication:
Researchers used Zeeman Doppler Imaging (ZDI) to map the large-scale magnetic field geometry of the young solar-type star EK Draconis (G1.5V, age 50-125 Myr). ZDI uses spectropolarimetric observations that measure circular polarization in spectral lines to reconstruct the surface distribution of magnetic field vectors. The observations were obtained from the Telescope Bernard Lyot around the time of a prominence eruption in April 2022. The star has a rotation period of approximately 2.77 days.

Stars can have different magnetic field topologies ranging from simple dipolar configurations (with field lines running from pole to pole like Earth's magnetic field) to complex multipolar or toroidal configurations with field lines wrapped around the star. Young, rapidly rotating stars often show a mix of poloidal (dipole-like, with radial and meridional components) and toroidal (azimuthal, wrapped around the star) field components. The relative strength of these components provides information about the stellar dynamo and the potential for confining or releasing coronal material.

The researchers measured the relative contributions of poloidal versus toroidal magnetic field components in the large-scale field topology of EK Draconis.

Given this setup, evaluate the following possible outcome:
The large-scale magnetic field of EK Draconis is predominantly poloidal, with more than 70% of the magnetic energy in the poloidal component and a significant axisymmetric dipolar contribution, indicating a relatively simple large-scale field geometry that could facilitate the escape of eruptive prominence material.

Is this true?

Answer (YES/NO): NO